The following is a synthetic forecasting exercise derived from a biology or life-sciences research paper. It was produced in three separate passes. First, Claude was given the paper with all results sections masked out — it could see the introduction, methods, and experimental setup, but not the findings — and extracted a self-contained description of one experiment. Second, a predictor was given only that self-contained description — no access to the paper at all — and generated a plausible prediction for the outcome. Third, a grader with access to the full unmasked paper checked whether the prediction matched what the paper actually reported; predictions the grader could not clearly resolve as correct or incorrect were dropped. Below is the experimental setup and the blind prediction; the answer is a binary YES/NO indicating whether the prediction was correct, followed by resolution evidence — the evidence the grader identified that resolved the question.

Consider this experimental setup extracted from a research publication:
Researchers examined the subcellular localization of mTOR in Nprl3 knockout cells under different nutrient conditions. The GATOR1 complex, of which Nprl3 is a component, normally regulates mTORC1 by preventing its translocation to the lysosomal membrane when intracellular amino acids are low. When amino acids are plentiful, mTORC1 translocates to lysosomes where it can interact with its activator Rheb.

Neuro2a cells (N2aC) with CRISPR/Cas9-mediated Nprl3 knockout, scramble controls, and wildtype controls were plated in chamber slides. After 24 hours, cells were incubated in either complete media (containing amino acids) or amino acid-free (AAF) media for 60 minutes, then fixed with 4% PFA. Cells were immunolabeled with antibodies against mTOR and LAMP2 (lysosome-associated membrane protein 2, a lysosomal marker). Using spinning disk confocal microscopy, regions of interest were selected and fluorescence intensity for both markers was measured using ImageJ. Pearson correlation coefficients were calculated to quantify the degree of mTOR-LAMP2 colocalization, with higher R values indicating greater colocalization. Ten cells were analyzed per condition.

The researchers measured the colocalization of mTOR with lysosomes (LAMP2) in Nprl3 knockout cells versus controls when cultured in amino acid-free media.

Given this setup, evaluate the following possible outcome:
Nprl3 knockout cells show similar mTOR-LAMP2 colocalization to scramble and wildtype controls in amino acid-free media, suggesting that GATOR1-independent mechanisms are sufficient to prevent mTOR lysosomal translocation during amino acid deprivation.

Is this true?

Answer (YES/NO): NO